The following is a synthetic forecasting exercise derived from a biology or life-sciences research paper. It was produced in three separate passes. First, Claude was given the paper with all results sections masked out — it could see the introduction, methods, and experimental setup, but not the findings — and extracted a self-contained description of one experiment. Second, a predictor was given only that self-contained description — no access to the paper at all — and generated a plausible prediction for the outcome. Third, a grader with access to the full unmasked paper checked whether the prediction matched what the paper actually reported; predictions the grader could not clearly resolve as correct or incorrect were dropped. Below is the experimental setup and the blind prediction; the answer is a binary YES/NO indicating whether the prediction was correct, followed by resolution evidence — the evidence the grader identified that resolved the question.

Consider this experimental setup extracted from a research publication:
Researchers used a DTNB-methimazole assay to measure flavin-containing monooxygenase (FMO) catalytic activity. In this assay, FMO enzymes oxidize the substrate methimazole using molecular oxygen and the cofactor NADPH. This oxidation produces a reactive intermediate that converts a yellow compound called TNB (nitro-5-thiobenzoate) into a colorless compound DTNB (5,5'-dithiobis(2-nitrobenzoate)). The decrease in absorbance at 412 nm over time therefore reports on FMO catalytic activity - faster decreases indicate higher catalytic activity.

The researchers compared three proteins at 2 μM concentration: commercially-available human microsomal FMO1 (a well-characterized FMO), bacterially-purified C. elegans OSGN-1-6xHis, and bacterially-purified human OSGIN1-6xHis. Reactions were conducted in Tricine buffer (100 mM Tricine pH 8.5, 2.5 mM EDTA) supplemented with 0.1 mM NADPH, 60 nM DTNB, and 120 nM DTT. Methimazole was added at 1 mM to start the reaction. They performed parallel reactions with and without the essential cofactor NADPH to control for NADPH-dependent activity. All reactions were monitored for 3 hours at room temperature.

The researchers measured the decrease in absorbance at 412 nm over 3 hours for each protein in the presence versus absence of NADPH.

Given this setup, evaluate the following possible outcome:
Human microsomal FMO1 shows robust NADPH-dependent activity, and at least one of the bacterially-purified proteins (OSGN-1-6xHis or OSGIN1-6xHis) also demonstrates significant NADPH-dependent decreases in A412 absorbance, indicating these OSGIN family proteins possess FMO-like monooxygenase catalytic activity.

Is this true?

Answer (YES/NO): YES